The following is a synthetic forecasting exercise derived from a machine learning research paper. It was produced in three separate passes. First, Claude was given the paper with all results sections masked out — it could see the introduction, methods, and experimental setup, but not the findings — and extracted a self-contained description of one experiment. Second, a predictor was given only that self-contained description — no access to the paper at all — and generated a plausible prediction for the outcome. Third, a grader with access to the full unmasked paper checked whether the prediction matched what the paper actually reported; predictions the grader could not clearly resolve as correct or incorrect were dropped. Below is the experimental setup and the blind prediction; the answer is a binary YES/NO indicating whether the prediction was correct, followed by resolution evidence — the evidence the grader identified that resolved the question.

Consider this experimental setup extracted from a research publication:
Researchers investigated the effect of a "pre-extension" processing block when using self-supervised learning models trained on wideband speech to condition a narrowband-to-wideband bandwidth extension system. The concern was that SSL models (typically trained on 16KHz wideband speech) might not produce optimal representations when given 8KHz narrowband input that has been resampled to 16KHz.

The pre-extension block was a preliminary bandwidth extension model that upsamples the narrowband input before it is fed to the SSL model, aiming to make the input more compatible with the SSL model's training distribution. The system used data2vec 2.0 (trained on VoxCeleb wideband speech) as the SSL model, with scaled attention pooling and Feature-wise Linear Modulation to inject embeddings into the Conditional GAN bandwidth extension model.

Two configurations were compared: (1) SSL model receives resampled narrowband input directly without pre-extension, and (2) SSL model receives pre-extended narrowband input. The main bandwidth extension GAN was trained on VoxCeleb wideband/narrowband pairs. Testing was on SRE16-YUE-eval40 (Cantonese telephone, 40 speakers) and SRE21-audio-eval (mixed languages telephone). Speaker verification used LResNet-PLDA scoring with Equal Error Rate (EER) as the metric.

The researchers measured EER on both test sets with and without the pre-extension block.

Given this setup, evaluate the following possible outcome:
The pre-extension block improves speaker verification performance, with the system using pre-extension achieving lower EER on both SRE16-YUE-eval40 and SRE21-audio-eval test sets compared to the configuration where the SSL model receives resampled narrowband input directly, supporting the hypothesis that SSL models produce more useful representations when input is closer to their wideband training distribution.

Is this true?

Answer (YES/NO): NO